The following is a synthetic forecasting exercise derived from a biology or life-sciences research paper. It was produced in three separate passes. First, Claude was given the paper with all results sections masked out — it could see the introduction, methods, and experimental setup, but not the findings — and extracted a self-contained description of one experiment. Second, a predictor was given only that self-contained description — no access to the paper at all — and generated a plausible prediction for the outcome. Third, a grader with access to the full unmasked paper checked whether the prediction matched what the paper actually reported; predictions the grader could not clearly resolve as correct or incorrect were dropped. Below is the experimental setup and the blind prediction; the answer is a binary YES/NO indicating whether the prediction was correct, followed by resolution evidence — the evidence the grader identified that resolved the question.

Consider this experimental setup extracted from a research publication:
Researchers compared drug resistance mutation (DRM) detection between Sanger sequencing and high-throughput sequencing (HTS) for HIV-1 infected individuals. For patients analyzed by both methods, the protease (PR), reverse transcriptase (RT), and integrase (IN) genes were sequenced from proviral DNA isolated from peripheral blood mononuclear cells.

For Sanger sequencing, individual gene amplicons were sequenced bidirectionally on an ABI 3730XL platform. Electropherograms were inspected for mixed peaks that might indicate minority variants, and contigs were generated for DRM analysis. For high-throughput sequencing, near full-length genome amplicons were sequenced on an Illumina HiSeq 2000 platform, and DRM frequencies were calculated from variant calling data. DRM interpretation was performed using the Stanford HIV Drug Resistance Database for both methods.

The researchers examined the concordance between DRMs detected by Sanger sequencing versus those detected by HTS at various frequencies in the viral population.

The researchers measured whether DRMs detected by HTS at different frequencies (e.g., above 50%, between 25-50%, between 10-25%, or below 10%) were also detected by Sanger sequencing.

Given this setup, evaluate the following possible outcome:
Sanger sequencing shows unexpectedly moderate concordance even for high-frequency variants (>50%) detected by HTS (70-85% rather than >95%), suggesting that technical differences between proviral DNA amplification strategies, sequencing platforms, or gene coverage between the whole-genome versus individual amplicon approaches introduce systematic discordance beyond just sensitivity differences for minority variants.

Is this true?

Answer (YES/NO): NO